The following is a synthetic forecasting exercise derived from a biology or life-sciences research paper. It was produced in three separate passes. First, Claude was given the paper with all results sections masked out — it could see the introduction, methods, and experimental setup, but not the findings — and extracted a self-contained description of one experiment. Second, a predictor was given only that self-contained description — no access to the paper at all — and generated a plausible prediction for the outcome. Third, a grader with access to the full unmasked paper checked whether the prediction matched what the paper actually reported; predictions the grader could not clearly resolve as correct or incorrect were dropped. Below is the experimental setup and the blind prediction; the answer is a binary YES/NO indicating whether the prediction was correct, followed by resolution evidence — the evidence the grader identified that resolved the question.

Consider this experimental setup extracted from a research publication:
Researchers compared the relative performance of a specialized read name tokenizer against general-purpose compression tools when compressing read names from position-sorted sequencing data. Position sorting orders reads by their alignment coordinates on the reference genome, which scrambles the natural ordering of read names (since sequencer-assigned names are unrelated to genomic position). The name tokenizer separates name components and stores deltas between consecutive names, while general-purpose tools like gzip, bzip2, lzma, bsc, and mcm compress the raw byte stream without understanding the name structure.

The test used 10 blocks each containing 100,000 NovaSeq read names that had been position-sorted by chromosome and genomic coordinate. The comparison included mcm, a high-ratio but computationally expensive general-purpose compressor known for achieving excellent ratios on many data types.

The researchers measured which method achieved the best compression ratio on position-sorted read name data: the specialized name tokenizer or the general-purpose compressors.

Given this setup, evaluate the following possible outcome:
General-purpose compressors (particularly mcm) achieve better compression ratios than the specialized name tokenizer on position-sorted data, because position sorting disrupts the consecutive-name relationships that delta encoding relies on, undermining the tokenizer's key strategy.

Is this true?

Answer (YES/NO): NO